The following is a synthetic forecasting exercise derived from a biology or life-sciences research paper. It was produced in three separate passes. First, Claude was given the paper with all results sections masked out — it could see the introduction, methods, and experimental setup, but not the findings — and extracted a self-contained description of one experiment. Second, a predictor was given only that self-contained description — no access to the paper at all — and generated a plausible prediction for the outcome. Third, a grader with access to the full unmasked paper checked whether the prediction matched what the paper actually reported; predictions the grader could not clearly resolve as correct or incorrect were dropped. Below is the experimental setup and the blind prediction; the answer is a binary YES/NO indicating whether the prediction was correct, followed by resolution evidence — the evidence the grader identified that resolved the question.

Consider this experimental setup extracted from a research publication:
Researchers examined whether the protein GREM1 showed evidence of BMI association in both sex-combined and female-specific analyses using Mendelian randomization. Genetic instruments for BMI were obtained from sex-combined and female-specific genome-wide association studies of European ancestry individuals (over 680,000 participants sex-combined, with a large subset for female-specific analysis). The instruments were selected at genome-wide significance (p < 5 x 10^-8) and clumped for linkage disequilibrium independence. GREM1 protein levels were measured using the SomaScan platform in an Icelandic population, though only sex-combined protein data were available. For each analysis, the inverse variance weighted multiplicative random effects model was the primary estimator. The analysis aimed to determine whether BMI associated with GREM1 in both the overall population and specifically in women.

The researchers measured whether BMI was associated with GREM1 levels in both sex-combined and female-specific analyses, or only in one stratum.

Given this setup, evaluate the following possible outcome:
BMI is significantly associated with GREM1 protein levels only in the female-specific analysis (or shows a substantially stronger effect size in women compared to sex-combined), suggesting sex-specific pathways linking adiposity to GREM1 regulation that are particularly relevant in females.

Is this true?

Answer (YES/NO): NO